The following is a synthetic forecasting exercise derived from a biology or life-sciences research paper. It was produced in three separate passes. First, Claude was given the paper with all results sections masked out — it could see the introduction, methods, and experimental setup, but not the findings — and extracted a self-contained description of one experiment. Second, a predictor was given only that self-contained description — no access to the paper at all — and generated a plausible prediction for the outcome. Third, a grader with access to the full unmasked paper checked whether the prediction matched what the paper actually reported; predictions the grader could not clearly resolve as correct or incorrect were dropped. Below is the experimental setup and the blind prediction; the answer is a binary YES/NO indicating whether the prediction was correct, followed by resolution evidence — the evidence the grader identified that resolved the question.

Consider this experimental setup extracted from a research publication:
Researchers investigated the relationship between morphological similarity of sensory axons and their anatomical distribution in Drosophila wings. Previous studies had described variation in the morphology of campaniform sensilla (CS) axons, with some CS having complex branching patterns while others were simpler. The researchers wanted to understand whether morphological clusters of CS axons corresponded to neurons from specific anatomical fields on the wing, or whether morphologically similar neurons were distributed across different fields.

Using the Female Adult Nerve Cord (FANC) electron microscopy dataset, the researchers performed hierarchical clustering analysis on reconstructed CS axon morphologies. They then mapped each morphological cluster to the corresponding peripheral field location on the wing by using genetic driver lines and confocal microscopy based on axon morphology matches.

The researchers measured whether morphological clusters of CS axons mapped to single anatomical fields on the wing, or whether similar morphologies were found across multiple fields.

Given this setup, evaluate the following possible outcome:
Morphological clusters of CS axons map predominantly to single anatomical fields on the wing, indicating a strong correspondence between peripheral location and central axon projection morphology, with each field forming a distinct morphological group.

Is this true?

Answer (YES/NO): NO